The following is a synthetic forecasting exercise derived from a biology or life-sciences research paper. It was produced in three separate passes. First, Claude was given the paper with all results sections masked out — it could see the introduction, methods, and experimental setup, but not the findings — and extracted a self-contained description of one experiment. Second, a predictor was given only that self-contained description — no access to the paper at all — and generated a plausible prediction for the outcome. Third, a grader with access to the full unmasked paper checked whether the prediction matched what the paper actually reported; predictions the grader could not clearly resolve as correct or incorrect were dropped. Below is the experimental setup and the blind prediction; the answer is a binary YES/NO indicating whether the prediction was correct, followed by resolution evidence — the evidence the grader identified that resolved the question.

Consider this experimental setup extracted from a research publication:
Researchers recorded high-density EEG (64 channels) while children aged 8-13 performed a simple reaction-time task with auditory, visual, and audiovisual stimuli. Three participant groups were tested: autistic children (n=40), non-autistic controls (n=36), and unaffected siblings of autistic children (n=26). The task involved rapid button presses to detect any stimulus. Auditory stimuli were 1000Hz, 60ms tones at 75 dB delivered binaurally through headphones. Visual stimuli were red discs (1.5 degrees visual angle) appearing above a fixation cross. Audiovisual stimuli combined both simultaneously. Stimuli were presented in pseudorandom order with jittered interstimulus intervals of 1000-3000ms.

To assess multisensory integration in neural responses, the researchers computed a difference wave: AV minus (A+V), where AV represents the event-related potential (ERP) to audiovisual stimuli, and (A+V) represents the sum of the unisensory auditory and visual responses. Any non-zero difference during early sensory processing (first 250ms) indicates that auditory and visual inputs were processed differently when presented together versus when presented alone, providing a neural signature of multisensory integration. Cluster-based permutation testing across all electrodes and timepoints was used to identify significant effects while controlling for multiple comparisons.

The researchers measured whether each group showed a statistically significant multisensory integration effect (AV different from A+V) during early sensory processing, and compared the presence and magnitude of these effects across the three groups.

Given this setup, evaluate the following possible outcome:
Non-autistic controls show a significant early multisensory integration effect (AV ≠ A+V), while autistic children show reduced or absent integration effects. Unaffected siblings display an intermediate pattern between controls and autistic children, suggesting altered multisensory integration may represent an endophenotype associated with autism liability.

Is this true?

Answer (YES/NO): NO